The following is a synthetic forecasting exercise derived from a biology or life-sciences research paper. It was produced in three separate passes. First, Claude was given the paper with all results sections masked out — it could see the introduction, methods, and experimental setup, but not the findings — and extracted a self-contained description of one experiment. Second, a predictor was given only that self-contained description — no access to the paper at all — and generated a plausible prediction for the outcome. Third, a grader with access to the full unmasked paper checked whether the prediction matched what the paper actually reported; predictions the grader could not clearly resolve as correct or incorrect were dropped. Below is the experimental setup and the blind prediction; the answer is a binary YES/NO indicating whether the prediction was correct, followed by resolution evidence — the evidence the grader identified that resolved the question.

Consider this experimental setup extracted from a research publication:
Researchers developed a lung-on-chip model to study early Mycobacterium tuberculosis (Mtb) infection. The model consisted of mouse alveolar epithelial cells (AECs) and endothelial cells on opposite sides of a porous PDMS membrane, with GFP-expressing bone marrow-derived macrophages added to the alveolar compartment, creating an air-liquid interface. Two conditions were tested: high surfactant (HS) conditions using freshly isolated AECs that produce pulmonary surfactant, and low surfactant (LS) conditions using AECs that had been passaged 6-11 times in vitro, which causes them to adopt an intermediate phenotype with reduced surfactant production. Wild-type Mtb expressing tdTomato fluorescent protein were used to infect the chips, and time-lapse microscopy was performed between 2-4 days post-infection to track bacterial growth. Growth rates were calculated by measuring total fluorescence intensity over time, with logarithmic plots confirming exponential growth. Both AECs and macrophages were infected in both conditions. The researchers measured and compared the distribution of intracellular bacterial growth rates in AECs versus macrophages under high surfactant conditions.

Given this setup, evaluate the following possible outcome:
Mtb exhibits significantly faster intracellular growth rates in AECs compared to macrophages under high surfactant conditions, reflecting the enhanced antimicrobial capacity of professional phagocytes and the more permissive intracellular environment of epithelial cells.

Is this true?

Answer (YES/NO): YES